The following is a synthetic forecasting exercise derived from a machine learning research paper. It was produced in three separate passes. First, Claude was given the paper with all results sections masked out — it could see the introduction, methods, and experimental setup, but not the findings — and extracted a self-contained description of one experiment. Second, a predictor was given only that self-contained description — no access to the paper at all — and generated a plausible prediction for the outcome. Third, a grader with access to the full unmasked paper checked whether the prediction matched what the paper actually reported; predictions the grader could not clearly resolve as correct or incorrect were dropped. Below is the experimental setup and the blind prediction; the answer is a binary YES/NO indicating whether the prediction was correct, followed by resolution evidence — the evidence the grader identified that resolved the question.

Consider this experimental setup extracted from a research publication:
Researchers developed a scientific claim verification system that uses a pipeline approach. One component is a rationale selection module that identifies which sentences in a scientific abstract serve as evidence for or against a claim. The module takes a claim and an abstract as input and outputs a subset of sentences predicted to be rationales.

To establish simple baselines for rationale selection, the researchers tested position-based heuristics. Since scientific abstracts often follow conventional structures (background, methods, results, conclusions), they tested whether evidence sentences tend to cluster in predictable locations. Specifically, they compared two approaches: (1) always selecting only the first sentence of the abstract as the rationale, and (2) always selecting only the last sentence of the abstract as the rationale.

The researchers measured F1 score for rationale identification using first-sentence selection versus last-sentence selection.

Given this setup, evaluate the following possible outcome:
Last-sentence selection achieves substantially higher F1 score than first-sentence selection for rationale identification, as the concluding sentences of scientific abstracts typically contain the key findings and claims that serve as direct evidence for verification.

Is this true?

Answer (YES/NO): YES